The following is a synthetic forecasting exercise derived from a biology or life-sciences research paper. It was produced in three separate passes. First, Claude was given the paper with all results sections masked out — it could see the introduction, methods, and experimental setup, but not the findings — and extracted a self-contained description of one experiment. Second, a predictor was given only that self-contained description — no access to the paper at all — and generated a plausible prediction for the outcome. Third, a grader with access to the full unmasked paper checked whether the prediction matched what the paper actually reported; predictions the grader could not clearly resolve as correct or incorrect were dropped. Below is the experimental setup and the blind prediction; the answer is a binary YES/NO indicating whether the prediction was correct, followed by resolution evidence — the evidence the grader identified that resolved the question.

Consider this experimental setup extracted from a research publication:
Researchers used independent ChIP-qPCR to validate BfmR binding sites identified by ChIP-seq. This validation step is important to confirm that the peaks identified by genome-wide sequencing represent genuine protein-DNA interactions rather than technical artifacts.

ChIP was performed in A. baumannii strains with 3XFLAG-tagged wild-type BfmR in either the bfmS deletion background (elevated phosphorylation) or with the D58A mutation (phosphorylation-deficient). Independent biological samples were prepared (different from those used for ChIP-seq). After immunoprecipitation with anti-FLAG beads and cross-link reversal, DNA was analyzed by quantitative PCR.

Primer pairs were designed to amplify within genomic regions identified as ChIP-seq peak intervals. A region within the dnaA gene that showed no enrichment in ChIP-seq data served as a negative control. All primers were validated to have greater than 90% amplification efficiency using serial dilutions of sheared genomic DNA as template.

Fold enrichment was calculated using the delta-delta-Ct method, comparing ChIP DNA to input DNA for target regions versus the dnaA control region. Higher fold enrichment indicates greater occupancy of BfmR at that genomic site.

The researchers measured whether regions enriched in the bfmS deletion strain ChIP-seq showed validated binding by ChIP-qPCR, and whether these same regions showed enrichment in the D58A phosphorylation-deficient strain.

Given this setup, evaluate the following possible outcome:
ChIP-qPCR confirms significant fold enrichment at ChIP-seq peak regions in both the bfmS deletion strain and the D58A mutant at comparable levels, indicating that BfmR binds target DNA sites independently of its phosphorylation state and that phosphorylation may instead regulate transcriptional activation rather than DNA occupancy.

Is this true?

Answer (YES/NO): NO